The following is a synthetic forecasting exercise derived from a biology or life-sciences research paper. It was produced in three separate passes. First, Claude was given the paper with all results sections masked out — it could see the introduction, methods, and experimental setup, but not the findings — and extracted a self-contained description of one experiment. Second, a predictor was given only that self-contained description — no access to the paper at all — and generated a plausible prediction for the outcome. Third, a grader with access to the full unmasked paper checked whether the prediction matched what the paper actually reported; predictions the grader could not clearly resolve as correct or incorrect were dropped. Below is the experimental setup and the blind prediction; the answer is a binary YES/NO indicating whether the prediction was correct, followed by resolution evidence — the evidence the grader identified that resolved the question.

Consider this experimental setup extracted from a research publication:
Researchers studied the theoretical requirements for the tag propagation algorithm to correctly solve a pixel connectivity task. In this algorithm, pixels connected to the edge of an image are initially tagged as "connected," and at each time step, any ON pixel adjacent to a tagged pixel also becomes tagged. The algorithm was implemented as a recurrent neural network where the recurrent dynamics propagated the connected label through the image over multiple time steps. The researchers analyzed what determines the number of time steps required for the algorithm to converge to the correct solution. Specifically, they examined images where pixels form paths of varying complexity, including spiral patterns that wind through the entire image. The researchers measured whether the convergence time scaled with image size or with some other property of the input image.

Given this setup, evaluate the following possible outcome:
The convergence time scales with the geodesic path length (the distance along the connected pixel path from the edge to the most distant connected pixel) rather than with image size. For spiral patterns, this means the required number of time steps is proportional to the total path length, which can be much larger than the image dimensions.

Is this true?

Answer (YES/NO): YES